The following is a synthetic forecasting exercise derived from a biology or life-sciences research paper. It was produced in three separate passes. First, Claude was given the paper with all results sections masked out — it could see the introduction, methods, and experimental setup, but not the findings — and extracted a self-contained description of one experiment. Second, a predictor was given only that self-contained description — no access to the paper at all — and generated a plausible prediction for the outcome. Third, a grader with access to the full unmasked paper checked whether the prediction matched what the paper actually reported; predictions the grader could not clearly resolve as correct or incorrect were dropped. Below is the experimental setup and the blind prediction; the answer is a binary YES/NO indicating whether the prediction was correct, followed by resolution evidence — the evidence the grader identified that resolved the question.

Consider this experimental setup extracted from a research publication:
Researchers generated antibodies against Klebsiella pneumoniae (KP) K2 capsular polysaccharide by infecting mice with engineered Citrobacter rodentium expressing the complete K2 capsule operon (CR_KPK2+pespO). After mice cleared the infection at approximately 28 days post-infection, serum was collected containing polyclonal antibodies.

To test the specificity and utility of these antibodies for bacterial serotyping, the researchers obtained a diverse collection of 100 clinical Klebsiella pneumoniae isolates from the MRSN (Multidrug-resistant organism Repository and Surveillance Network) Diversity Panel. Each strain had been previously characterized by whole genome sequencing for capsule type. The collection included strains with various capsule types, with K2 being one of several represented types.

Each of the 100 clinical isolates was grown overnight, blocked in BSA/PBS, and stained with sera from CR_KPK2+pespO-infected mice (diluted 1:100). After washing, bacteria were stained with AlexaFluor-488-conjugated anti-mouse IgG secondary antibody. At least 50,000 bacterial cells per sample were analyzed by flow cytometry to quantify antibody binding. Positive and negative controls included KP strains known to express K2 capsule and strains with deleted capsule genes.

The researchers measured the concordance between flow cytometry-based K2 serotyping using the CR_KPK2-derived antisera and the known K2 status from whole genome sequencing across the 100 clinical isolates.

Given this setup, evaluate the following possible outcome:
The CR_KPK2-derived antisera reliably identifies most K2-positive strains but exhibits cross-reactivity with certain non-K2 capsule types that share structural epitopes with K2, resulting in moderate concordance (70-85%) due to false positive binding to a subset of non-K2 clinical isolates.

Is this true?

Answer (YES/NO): NO